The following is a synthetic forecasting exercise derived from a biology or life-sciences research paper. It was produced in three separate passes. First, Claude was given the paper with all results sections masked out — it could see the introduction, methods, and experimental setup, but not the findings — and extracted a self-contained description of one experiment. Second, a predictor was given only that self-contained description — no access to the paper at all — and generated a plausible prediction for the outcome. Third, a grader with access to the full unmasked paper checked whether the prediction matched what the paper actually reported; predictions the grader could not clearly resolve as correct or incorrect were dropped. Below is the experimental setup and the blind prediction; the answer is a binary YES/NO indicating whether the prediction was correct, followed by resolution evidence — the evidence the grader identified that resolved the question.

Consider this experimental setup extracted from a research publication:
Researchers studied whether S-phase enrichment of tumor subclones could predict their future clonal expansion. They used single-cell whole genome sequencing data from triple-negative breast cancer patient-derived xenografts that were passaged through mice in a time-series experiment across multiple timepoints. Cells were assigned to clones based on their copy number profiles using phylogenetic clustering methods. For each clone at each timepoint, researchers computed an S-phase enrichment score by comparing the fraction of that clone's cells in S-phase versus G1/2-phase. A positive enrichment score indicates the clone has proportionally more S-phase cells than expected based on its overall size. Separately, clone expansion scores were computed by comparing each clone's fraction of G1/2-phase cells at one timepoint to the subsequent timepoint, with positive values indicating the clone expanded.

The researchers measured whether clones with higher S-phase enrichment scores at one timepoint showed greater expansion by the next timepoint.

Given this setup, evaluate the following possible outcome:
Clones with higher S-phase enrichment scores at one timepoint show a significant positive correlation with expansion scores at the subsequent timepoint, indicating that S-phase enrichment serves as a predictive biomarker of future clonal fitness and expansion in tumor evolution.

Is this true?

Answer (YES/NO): NO